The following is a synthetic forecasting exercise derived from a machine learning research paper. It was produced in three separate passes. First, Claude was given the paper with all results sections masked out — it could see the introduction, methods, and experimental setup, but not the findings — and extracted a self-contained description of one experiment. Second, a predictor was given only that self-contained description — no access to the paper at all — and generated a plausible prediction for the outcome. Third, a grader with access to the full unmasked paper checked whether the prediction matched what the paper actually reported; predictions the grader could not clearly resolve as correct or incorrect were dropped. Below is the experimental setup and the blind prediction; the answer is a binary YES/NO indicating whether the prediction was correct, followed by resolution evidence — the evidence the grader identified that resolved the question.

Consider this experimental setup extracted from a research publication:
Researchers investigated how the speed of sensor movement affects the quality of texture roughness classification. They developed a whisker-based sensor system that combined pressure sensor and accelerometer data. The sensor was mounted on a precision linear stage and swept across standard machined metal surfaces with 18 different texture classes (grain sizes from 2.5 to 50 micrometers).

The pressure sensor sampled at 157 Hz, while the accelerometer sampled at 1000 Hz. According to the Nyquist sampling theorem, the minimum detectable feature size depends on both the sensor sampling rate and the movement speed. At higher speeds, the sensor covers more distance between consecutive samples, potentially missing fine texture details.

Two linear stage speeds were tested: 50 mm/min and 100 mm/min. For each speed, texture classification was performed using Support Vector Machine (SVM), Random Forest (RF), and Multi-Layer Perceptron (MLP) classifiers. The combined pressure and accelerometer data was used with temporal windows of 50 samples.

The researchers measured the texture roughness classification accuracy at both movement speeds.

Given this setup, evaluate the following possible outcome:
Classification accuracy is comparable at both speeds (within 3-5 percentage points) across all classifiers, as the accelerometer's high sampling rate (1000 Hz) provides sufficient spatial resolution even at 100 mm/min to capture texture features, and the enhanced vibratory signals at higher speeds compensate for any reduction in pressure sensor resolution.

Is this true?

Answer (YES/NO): NO